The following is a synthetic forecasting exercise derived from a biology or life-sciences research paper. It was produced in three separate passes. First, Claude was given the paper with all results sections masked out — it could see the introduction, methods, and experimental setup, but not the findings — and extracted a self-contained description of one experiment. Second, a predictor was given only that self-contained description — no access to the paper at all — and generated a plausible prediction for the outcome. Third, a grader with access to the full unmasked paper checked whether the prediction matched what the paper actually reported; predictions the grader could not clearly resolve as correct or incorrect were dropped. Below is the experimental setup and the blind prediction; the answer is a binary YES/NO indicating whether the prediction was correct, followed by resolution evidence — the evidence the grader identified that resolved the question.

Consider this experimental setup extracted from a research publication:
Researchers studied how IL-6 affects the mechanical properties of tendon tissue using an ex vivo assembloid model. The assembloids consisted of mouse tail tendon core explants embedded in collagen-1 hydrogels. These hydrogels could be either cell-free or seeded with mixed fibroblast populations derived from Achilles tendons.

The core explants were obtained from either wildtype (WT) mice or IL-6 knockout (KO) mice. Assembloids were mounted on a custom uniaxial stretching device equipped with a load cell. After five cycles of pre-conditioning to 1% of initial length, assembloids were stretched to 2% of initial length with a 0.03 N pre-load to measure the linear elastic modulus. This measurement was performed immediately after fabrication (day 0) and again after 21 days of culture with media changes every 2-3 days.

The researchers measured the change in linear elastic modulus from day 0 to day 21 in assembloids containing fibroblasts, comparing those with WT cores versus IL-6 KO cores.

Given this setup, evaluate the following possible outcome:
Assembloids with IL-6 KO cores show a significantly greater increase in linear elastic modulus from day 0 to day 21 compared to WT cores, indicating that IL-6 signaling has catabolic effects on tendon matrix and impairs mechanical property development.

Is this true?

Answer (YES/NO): NO